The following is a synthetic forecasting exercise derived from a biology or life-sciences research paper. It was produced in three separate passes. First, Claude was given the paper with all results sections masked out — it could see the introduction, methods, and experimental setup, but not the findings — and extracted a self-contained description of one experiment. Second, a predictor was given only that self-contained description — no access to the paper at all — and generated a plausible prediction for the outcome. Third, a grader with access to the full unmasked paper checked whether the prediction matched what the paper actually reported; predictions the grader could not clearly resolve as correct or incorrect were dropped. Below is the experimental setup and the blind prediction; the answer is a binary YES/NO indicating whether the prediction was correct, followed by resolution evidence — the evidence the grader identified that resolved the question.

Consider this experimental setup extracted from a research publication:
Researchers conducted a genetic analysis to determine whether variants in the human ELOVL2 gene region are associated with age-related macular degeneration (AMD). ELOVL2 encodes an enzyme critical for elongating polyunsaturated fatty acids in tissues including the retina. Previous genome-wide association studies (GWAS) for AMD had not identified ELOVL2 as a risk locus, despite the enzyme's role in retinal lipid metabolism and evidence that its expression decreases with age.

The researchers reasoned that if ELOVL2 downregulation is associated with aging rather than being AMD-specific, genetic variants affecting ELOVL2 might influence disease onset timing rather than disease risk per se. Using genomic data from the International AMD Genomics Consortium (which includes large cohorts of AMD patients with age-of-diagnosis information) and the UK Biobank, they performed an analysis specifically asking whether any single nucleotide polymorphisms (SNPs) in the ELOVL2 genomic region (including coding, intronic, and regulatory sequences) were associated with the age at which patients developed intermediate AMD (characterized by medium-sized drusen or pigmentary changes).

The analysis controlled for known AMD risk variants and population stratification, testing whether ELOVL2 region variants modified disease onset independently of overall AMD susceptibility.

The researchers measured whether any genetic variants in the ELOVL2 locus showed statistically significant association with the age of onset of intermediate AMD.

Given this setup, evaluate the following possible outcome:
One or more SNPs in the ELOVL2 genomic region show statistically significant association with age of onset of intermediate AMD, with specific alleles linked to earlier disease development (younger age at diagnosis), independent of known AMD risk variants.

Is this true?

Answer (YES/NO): YES